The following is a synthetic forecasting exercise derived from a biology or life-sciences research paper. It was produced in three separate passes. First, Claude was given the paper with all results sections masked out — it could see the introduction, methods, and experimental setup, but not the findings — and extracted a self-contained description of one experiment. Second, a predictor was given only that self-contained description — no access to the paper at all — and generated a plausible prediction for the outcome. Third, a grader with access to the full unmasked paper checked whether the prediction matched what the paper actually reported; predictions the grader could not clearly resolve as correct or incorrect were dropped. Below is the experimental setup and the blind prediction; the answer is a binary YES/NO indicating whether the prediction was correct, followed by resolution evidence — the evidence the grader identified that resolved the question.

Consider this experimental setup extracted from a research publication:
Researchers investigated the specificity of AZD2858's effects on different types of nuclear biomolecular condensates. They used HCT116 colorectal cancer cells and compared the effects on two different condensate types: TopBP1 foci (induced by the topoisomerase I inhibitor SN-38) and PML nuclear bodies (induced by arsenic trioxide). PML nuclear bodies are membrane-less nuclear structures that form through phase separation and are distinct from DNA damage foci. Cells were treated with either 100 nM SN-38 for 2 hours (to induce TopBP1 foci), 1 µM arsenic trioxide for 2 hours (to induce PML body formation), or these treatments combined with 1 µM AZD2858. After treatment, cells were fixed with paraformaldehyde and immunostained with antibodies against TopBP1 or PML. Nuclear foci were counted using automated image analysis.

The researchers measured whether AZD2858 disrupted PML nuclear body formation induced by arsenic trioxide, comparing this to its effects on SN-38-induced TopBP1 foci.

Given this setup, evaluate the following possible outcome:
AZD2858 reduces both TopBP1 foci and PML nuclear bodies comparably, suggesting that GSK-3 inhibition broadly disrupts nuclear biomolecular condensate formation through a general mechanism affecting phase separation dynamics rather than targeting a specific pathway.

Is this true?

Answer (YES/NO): NO